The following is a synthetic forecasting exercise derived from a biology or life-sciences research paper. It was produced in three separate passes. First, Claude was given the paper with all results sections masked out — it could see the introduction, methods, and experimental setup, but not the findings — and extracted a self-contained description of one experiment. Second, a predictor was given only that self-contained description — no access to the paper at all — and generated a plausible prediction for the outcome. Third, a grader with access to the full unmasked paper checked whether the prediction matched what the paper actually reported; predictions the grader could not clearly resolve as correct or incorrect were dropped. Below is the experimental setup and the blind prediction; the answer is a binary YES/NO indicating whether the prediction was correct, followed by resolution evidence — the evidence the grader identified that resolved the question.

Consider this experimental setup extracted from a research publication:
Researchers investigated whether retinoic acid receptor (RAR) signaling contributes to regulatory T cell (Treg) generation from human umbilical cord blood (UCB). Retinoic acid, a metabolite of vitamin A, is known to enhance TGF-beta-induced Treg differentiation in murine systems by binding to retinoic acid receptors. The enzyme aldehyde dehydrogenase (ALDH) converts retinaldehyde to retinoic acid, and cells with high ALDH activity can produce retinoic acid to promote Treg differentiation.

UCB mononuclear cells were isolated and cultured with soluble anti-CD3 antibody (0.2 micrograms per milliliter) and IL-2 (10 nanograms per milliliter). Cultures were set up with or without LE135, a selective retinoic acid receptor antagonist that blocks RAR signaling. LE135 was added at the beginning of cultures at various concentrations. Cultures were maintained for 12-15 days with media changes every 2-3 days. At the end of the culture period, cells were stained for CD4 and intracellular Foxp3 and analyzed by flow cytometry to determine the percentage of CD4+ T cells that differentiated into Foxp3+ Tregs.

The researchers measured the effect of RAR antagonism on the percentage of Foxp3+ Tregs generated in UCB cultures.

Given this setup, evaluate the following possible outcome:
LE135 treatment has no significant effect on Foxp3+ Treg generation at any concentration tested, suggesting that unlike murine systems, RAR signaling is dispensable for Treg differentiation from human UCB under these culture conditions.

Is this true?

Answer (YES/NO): NO